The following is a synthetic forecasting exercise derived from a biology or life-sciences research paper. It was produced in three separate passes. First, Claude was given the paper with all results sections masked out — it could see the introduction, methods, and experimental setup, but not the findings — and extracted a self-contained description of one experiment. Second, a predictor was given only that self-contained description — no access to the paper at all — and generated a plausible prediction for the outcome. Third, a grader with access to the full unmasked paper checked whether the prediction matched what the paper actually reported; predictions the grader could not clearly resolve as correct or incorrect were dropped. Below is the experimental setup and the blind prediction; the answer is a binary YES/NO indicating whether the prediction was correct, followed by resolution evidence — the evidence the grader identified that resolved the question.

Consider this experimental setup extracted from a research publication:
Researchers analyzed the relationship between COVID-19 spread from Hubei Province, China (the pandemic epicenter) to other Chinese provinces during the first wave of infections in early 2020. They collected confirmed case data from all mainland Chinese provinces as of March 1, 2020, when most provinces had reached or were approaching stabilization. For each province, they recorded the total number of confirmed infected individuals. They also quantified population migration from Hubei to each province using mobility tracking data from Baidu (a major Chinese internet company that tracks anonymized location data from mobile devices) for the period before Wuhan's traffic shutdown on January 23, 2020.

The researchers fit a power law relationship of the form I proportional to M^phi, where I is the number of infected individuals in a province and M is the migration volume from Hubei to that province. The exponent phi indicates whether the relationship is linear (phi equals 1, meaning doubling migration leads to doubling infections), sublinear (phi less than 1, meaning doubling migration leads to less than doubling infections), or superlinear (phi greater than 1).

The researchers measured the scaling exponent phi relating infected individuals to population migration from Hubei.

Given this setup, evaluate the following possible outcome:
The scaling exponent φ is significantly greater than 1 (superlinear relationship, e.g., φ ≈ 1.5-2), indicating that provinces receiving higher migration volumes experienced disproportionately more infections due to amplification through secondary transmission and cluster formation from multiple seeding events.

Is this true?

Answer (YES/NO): NO